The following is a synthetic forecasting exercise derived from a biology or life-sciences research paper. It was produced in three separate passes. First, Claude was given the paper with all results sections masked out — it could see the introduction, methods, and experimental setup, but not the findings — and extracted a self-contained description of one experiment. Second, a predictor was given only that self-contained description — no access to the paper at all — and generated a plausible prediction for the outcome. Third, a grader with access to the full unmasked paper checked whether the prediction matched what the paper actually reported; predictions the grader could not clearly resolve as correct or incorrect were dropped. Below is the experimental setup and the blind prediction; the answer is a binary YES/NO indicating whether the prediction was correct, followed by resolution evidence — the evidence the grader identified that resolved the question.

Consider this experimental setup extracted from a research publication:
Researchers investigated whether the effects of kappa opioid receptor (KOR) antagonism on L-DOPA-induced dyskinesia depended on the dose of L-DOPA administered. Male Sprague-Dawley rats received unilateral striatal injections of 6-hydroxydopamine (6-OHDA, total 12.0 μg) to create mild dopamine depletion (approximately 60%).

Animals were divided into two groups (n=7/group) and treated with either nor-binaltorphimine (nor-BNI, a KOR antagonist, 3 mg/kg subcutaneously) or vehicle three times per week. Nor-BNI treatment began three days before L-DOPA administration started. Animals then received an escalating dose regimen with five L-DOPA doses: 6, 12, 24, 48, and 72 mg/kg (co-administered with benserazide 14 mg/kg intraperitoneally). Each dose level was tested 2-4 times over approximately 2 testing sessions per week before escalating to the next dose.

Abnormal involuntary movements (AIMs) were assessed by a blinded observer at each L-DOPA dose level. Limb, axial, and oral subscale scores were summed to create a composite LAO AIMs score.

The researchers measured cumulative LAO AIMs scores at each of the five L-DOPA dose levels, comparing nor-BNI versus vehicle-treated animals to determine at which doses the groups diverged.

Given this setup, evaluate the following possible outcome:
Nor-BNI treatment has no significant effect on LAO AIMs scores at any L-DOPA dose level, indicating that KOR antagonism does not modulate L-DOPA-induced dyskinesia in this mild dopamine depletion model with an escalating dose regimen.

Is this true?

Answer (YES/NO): NO